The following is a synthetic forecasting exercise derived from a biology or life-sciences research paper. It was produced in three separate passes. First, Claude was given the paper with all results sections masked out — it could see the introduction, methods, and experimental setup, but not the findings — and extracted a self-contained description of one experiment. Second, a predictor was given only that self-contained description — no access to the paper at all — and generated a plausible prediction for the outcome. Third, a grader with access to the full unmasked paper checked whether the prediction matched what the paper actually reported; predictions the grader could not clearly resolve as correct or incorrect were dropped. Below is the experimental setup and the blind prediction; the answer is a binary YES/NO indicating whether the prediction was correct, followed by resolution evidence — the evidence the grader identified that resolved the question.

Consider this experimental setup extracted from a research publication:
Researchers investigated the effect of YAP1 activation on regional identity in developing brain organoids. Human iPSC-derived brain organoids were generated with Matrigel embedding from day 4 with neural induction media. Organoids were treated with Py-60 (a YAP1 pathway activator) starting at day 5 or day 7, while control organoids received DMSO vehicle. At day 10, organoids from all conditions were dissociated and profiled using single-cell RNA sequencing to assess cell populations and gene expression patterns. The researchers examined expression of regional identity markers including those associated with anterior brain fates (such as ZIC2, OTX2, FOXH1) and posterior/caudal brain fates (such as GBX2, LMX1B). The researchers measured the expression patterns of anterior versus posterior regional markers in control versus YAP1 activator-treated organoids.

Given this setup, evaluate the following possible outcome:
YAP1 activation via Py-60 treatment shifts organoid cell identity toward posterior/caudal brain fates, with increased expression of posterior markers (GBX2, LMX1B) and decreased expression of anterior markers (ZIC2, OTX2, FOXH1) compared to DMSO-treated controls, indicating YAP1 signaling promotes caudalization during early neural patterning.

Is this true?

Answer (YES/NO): YES